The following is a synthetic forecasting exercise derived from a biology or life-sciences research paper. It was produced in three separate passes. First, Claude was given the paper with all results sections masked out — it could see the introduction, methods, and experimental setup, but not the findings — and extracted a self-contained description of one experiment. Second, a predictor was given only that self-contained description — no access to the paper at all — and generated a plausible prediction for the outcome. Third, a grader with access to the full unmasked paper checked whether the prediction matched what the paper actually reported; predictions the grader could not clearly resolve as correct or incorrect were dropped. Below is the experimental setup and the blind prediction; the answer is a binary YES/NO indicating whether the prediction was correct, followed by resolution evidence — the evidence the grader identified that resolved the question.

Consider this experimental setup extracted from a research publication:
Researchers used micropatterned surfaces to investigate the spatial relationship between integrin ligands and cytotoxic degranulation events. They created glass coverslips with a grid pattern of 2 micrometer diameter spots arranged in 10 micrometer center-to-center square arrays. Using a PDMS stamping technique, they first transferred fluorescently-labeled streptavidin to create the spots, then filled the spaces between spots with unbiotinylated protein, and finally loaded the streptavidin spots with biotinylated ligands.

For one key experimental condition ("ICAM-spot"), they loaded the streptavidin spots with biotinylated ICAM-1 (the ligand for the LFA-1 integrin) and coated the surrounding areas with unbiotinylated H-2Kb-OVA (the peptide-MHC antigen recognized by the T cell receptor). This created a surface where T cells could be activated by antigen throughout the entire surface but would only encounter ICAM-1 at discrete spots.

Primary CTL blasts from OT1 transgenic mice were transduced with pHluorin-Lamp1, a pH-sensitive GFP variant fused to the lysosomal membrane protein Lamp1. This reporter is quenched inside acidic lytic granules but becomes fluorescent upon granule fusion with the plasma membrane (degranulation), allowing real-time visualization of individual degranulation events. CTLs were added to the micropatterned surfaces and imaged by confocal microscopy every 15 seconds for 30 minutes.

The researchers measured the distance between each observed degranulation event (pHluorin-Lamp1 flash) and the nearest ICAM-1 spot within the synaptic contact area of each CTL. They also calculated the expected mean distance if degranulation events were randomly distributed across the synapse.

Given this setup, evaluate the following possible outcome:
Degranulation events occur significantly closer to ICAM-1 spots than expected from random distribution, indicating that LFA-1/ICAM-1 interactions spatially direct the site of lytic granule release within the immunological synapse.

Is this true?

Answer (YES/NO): YES